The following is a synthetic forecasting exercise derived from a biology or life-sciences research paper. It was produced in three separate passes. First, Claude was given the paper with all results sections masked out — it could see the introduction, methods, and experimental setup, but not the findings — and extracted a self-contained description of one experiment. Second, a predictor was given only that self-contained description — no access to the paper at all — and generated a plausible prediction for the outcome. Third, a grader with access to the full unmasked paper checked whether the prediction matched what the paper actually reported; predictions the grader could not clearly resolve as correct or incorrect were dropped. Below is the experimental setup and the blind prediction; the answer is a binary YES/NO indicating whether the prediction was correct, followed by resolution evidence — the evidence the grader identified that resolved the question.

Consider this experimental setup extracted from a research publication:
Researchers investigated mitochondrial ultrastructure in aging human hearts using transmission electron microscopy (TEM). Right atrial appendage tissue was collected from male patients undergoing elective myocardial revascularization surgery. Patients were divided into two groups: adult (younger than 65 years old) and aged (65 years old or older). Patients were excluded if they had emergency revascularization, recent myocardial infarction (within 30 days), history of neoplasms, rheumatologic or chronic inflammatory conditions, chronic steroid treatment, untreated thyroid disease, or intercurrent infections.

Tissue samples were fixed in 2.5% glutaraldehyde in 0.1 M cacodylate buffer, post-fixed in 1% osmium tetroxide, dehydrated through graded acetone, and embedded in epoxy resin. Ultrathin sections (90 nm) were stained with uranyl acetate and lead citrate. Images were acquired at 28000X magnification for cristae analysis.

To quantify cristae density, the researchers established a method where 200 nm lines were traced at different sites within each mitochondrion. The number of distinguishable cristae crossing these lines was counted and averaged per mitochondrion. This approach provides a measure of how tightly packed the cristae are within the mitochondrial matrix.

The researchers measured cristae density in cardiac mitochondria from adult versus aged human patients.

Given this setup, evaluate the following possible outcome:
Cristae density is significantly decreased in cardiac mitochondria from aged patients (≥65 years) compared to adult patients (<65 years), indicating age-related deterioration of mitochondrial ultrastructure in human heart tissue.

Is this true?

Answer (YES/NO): YES